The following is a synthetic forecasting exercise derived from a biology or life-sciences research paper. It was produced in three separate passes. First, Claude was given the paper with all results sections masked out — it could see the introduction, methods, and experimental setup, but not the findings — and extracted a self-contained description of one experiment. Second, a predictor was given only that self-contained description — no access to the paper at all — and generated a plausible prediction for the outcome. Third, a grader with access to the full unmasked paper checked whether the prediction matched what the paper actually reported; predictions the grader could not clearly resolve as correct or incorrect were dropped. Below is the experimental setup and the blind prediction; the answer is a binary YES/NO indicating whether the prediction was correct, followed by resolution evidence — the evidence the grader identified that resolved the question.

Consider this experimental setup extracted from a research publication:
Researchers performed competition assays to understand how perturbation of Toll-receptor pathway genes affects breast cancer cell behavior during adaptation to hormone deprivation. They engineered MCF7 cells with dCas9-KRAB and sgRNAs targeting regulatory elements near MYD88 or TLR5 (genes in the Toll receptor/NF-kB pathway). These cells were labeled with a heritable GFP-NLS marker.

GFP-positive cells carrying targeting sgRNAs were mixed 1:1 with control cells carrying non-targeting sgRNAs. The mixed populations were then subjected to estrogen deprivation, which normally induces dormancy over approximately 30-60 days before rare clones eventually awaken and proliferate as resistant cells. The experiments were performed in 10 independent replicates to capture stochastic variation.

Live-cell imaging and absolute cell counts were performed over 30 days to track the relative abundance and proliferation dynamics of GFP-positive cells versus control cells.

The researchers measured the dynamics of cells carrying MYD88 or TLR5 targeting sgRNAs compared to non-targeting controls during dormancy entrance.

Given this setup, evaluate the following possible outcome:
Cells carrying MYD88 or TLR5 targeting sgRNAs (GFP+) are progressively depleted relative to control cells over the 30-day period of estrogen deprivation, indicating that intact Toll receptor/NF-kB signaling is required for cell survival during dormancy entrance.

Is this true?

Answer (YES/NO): NO